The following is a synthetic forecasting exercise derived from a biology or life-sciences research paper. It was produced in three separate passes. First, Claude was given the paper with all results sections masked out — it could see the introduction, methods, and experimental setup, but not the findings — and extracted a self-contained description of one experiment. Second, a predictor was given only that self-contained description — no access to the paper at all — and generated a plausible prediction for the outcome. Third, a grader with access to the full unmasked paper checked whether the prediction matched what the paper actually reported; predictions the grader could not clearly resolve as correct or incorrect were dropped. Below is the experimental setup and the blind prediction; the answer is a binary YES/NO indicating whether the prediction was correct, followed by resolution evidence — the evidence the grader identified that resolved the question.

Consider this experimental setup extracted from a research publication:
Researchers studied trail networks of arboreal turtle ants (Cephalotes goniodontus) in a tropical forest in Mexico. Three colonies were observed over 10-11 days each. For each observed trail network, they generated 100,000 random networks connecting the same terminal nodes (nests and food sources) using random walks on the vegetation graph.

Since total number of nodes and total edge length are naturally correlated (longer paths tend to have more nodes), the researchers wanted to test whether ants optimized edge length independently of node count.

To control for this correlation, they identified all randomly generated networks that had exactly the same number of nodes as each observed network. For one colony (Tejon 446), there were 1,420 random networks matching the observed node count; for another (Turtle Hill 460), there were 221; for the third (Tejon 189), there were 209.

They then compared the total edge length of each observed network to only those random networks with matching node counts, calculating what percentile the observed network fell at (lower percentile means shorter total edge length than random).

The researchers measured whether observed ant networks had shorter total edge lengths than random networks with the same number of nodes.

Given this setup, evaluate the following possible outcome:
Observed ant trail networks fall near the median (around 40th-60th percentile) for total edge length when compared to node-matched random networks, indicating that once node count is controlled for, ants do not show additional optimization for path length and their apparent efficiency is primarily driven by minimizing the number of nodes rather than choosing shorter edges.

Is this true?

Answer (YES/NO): YES